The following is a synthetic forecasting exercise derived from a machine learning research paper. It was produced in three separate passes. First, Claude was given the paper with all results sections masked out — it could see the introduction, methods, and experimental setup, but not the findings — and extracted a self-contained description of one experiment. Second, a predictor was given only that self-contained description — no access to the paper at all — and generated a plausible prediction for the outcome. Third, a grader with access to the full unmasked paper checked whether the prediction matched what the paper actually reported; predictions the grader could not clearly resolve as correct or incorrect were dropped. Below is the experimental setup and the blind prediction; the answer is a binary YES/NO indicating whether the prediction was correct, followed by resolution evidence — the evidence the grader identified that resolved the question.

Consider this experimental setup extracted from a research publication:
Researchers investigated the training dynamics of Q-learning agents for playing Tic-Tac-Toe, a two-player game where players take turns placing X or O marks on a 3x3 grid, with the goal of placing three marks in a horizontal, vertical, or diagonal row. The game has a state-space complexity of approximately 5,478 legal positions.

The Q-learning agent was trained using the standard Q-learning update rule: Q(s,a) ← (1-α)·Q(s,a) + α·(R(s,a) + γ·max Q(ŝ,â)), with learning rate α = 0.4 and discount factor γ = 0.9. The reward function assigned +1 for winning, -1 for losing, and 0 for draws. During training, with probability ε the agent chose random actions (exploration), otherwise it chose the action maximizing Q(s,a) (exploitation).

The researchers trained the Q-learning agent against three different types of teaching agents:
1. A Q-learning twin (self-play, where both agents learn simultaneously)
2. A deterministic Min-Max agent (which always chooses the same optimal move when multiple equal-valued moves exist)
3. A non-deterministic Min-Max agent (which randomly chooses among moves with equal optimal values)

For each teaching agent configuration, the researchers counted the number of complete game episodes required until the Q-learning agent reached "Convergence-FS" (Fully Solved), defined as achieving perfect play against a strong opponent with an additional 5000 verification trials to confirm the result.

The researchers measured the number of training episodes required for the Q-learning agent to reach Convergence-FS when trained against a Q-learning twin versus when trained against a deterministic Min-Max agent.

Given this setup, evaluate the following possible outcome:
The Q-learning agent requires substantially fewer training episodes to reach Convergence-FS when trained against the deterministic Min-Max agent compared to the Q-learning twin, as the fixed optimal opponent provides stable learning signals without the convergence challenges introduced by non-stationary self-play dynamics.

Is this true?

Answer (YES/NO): YES